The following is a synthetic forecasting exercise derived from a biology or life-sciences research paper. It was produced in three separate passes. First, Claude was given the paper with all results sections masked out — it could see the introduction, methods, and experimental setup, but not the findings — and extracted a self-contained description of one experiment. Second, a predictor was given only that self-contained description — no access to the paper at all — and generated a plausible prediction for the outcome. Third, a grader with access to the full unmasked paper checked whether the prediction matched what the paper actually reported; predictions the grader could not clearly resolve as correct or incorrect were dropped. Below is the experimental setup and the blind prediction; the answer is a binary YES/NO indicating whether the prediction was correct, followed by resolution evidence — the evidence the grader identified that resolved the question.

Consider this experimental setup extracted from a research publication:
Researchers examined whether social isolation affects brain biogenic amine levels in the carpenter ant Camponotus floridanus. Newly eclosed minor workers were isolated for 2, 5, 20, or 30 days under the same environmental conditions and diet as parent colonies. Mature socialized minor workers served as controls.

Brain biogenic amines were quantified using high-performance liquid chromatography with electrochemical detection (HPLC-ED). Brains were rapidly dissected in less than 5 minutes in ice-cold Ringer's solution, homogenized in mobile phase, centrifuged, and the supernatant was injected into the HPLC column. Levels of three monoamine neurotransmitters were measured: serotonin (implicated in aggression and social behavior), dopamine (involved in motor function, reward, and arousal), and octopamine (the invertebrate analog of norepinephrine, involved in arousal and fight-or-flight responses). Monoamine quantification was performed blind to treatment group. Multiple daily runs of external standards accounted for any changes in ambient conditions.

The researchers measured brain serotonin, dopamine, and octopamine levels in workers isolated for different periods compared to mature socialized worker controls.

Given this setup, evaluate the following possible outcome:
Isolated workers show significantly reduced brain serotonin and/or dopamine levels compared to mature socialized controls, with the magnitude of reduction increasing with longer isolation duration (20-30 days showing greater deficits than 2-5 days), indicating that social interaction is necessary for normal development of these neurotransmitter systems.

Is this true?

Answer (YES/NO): NO